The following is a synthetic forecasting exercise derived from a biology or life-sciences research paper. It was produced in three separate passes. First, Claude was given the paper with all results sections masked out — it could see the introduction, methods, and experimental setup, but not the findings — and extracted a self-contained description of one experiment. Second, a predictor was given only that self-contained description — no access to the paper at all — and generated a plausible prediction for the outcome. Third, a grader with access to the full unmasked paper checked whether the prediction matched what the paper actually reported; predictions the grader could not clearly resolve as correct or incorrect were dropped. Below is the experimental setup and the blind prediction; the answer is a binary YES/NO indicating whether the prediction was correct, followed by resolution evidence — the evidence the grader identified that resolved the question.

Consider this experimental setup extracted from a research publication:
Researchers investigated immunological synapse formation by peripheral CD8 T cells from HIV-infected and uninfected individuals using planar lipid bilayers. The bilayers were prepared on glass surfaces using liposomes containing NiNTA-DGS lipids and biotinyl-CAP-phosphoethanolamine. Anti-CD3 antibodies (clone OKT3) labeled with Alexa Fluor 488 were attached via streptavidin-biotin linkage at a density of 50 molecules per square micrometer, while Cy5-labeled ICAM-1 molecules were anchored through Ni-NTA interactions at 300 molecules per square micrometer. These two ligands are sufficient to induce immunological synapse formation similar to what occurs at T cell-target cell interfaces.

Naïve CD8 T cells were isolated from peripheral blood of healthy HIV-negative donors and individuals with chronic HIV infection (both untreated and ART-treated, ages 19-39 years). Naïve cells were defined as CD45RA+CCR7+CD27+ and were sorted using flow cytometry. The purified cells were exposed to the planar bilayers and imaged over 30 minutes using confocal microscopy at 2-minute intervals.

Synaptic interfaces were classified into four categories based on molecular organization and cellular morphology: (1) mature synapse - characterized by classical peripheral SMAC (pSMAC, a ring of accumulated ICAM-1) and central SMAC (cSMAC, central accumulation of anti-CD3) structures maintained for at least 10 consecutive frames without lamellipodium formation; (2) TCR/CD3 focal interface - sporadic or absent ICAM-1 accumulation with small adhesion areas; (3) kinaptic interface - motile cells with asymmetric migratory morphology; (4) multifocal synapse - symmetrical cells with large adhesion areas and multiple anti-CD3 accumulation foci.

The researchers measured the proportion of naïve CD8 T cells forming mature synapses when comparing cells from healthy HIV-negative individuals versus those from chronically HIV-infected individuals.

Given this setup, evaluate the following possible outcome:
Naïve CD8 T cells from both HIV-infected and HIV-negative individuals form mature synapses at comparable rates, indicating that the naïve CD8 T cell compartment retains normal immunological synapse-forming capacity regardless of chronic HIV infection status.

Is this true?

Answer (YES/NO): NO